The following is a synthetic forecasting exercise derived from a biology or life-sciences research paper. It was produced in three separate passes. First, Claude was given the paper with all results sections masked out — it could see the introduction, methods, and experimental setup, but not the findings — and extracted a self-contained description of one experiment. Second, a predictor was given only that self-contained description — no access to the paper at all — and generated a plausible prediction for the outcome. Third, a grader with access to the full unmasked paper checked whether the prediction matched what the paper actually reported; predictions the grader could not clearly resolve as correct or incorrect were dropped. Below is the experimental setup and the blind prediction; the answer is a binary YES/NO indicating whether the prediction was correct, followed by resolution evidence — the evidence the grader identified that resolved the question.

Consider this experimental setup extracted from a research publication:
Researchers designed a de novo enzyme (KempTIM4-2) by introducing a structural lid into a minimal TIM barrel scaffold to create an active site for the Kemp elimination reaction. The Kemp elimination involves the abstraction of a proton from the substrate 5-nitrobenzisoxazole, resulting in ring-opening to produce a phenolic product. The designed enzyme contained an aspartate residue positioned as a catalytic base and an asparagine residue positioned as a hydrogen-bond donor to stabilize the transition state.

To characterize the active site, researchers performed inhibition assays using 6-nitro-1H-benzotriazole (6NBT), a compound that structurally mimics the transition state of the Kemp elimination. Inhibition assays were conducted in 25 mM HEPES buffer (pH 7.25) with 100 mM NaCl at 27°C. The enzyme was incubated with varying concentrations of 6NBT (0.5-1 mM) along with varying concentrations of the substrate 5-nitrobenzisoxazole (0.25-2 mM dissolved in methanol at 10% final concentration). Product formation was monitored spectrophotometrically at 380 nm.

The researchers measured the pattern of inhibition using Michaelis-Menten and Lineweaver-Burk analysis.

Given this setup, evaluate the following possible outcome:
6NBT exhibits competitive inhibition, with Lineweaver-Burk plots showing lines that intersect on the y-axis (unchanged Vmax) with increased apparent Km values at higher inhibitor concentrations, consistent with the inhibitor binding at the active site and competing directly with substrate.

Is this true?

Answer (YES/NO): YES